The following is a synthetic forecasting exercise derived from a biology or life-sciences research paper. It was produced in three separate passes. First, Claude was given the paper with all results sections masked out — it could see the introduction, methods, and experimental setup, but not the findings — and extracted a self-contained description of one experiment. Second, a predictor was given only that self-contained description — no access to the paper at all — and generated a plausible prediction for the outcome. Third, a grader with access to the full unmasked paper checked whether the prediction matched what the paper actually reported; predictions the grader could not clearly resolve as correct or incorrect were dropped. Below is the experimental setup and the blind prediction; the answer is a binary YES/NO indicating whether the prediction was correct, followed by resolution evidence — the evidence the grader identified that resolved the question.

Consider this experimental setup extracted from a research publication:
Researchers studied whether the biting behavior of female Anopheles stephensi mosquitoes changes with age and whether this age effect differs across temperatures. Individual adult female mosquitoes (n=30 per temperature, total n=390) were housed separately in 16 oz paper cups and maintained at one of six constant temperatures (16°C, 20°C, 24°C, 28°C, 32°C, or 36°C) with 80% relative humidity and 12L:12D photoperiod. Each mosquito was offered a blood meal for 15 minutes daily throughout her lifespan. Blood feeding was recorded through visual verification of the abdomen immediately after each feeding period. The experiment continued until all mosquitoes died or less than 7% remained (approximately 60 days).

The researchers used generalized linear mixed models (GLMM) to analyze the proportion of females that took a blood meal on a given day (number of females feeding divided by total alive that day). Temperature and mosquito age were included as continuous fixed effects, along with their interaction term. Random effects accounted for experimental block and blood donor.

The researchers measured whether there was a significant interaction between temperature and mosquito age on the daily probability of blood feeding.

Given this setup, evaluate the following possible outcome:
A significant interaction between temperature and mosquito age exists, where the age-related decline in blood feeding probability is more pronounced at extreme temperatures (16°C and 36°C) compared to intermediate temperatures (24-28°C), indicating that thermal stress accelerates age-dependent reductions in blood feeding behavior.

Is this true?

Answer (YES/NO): NO